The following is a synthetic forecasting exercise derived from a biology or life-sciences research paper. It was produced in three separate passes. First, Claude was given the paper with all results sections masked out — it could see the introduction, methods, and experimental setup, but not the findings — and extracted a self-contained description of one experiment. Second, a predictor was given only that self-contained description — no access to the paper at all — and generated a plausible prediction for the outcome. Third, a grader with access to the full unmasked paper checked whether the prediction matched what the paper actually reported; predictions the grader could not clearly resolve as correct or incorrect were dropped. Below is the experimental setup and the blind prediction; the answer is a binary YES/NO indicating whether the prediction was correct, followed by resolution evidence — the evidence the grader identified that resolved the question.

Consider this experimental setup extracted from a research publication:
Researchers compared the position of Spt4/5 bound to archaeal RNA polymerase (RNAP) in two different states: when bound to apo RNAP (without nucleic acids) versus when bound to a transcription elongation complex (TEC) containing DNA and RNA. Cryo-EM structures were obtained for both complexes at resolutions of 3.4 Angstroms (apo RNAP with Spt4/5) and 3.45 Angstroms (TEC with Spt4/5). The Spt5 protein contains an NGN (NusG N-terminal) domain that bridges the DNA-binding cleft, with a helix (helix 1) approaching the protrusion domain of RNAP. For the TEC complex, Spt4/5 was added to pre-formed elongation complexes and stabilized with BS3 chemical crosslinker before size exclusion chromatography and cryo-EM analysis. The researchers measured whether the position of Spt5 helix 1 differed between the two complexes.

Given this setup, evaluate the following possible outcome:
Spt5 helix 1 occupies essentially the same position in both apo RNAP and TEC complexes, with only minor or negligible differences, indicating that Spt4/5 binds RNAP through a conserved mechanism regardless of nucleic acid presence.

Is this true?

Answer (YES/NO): NO